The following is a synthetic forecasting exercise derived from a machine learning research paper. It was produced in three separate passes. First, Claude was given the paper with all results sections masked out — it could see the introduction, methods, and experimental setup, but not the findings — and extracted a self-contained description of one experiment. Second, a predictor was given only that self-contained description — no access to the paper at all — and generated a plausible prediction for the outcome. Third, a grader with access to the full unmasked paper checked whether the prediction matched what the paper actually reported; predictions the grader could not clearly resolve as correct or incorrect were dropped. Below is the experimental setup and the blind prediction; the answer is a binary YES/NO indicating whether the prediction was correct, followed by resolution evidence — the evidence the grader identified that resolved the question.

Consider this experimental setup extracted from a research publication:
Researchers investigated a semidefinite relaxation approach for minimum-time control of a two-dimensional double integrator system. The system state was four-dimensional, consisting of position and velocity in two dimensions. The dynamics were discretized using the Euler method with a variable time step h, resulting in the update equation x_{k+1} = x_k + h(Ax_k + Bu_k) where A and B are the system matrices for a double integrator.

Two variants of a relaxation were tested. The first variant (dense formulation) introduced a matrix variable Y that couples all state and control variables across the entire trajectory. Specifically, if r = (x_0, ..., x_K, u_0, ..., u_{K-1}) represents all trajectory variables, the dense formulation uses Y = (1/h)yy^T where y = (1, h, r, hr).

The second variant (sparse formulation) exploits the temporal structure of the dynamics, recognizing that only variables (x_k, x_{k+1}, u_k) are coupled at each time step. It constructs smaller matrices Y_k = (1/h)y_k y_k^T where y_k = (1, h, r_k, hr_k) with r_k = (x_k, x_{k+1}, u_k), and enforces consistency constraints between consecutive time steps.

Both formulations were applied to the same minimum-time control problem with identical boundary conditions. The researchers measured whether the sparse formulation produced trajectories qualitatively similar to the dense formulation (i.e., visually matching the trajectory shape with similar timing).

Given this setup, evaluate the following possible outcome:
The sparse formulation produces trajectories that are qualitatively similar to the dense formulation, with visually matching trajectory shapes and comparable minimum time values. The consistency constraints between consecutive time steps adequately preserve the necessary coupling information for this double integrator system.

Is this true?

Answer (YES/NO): YES